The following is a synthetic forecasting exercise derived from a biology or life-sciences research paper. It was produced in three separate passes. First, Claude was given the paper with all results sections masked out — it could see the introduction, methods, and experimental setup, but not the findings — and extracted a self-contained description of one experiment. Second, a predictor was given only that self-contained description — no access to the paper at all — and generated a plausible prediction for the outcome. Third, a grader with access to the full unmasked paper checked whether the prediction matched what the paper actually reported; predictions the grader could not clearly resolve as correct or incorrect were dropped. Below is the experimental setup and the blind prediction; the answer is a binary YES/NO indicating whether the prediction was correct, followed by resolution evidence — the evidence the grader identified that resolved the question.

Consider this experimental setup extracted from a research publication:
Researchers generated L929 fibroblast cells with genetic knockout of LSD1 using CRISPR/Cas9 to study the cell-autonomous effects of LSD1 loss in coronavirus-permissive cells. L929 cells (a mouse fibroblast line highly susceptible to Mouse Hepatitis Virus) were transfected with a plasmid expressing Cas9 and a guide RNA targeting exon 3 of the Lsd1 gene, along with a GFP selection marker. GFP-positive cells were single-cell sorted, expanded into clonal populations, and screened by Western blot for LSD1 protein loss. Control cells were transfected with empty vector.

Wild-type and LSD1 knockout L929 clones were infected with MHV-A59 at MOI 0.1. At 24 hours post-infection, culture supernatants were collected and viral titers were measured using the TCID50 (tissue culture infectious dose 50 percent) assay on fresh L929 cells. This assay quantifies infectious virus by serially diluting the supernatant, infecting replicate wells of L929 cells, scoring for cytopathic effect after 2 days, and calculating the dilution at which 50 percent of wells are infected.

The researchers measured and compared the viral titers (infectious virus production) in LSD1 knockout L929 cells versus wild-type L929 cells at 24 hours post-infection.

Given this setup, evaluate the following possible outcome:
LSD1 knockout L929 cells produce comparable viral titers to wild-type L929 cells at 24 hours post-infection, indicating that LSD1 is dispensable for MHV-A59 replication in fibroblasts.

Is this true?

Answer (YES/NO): NO